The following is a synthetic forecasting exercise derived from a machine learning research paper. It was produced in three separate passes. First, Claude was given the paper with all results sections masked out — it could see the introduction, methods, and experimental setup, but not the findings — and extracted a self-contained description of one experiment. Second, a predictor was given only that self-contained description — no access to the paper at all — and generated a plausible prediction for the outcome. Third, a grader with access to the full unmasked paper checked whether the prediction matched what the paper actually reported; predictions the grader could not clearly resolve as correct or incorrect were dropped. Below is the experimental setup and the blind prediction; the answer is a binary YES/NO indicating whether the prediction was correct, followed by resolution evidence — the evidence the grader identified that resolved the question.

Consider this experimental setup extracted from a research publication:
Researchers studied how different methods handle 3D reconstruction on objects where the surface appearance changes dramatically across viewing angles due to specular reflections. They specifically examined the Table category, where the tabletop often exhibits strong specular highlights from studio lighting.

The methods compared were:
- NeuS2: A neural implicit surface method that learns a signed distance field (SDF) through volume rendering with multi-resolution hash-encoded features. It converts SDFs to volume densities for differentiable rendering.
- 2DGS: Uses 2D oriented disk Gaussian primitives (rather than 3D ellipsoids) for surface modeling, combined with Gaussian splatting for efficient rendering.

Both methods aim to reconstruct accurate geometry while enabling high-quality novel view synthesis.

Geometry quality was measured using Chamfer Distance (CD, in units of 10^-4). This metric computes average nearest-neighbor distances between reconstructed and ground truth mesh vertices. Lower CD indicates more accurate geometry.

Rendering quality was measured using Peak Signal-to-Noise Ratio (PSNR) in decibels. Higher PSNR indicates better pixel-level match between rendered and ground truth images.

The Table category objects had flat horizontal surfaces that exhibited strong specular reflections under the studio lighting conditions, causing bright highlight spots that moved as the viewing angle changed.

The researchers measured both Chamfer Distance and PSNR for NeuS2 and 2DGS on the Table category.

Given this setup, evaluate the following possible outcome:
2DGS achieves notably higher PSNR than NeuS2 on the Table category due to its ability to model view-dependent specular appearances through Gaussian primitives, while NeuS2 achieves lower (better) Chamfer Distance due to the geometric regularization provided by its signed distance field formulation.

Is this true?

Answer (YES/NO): YES